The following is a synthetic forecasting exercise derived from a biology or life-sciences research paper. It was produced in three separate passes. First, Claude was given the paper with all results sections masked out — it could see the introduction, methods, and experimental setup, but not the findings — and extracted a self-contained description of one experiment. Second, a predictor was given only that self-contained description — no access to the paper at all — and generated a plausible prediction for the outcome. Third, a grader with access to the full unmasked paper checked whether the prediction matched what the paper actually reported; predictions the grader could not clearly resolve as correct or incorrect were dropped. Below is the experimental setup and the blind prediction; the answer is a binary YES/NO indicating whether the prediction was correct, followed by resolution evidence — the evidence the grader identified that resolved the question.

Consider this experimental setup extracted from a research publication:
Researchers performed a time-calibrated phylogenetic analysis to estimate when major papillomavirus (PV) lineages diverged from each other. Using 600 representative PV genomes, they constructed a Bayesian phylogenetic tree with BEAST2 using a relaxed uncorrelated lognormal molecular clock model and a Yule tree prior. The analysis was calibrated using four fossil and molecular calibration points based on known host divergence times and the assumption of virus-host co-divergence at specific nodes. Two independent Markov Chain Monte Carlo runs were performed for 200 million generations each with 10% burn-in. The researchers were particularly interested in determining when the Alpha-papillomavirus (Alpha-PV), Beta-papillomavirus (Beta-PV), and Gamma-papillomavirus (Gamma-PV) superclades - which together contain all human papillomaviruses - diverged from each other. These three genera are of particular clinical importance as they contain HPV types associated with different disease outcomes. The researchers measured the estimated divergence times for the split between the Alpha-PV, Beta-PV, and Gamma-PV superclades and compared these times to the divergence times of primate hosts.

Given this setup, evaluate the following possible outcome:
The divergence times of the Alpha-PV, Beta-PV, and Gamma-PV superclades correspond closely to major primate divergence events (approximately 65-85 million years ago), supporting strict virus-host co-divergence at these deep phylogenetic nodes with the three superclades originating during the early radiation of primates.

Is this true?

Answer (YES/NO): NO